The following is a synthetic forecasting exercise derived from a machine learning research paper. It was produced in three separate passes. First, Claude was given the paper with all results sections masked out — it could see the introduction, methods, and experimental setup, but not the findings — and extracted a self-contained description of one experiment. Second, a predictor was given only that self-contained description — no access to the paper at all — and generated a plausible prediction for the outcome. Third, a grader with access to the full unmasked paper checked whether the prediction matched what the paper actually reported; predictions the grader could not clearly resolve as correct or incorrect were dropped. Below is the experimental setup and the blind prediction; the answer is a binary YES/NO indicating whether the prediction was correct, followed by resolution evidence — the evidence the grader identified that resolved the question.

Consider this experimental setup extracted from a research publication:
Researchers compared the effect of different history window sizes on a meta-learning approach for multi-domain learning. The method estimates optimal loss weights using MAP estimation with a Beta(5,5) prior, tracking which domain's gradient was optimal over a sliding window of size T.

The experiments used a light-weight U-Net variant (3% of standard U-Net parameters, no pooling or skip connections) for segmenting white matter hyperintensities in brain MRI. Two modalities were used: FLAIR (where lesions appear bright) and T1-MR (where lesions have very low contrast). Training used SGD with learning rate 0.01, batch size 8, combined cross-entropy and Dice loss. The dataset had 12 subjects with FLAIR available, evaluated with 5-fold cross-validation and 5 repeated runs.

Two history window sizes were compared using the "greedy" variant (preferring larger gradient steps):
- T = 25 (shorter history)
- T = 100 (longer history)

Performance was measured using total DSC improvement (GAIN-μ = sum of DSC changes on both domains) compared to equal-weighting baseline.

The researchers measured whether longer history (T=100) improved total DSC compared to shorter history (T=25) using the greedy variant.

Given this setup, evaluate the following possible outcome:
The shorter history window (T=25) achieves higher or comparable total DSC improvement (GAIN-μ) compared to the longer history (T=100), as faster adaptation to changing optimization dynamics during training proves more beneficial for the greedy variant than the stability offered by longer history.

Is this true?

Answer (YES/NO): NO